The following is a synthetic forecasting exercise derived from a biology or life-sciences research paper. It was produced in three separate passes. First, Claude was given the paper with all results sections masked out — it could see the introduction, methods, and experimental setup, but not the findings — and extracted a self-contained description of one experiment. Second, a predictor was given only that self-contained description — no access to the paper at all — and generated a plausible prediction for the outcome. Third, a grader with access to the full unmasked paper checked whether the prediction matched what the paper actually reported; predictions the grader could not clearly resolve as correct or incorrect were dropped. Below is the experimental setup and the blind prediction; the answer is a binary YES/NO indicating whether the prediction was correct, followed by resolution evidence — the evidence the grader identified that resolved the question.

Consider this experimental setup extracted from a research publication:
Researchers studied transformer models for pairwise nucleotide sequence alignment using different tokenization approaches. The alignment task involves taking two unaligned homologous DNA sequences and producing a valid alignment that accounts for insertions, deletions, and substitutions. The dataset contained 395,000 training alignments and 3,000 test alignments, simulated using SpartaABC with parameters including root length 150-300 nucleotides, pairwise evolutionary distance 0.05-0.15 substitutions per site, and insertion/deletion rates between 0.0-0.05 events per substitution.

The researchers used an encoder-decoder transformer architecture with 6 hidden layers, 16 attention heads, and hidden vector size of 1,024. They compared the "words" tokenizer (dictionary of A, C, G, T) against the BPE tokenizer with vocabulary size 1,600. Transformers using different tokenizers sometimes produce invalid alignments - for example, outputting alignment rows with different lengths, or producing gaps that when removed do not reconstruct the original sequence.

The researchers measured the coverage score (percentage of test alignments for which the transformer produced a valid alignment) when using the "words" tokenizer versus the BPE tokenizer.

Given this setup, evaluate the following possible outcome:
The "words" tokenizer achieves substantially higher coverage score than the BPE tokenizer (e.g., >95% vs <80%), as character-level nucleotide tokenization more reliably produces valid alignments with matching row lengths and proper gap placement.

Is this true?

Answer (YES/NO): NO